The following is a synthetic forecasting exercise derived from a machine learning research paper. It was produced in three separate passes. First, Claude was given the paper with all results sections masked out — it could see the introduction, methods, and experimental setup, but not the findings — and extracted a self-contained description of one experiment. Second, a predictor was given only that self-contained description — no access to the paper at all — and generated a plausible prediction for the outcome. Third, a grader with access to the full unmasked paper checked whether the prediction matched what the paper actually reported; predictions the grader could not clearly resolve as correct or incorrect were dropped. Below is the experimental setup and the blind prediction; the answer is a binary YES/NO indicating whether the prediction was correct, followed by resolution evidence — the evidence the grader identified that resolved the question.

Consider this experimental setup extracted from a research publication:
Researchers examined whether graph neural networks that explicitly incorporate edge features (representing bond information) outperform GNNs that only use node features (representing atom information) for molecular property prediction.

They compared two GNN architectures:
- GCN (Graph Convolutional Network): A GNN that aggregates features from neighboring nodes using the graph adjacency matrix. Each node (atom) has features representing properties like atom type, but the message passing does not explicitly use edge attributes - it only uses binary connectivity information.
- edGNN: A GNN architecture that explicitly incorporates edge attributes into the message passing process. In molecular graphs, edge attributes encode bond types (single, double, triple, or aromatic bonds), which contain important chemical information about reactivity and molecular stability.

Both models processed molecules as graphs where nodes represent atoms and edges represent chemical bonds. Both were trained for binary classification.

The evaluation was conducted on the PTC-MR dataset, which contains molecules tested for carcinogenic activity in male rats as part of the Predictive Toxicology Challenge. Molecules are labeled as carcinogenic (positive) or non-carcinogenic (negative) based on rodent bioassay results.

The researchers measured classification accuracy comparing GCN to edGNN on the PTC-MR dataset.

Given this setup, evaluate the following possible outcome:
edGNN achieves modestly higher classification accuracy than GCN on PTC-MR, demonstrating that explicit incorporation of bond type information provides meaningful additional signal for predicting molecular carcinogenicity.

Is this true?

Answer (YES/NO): YES